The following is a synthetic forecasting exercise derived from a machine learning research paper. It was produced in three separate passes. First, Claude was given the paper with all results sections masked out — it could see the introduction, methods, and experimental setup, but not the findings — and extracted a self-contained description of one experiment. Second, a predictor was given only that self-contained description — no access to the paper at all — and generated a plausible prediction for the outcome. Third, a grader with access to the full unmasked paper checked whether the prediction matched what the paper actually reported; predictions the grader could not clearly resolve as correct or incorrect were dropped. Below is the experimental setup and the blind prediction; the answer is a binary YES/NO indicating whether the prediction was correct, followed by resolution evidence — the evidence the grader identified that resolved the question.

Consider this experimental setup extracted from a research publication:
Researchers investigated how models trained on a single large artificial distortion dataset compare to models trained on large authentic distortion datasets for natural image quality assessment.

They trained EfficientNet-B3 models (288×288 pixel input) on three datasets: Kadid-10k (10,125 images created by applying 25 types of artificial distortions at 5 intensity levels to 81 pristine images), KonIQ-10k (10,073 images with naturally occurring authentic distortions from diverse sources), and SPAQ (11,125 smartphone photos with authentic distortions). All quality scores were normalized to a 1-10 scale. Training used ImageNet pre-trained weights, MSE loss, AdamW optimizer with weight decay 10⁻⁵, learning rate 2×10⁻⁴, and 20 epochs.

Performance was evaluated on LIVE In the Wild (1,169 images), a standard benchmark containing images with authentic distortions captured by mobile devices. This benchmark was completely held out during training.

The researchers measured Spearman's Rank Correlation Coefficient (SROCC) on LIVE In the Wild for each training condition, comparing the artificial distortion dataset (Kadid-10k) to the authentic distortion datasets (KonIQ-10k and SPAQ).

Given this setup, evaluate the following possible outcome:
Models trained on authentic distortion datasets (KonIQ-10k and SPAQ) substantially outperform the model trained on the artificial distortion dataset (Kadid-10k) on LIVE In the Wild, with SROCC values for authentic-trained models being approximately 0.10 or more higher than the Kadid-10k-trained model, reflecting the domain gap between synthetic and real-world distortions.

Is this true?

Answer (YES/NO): YES